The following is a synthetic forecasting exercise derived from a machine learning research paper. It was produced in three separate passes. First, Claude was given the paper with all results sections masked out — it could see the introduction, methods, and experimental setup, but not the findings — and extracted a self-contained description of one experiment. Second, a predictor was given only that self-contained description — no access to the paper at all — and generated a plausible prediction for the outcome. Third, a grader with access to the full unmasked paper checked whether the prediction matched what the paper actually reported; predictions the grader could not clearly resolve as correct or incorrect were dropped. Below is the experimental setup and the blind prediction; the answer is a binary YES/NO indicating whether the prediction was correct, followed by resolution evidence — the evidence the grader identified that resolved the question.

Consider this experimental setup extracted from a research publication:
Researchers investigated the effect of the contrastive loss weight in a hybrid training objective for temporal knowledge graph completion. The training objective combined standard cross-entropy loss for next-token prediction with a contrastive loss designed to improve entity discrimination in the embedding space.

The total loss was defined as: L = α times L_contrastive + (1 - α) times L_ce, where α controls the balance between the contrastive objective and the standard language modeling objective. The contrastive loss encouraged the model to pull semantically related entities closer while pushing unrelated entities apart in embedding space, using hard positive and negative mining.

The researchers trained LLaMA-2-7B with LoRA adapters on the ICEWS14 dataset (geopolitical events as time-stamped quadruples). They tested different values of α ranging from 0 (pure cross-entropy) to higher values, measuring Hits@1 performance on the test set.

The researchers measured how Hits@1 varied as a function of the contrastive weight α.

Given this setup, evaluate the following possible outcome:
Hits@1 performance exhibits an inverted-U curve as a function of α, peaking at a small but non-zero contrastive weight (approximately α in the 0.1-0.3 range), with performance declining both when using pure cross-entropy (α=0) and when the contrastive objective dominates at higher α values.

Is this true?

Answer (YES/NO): NO